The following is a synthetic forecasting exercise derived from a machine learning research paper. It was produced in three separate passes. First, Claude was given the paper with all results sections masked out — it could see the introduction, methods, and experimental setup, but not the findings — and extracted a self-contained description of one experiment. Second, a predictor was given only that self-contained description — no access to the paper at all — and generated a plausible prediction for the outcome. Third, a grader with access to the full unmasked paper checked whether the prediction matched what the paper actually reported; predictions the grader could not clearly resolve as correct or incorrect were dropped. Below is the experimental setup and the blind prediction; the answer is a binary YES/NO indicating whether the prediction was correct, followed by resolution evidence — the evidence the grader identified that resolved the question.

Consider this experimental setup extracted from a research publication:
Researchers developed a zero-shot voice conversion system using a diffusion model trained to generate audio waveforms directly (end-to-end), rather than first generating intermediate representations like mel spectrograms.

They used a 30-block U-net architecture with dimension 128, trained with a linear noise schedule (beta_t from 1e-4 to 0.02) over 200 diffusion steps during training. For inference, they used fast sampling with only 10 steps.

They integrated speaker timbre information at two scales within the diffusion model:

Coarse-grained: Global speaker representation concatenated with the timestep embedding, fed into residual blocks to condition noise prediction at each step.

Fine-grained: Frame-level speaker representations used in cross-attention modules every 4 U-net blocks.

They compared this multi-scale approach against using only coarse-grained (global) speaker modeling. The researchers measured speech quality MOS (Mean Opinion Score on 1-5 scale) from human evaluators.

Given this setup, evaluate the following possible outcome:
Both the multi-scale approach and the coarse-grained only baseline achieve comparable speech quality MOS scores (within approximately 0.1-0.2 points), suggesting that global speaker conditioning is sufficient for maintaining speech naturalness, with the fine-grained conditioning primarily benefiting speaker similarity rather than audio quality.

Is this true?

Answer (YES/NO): NO